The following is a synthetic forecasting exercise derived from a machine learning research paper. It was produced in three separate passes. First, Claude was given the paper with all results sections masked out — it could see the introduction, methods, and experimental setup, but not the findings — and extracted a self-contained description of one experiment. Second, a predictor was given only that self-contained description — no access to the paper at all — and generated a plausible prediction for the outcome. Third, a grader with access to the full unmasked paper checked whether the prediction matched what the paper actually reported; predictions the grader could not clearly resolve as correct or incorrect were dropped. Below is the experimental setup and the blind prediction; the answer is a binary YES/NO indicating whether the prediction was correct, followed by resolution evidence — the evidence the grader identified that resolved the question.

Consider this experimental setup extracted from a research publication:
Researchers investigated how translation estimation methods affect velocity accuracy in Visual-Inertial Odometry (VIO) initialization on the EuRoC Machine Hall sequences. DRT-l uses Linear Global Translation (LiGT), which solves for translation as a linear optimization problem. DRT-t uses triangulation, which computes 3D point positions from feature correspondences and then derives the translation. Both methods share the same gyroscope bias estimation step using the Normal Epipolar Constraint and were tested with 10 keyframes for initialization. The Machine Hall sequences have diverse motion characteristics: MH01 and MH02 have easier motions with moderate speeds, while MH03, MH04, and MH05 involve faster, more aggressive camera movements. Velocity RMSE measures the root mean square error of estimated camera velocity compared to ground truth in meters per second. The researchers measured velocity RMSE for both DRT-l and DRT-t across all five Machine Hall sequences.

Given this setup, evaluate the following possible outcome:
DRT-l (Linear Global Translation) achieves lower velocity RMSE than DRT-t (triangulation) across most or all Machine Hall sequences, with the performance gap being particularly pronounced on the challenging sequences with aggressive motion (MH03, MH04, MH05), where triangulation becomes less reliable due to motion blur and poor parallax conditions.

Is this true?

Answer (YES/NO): NO